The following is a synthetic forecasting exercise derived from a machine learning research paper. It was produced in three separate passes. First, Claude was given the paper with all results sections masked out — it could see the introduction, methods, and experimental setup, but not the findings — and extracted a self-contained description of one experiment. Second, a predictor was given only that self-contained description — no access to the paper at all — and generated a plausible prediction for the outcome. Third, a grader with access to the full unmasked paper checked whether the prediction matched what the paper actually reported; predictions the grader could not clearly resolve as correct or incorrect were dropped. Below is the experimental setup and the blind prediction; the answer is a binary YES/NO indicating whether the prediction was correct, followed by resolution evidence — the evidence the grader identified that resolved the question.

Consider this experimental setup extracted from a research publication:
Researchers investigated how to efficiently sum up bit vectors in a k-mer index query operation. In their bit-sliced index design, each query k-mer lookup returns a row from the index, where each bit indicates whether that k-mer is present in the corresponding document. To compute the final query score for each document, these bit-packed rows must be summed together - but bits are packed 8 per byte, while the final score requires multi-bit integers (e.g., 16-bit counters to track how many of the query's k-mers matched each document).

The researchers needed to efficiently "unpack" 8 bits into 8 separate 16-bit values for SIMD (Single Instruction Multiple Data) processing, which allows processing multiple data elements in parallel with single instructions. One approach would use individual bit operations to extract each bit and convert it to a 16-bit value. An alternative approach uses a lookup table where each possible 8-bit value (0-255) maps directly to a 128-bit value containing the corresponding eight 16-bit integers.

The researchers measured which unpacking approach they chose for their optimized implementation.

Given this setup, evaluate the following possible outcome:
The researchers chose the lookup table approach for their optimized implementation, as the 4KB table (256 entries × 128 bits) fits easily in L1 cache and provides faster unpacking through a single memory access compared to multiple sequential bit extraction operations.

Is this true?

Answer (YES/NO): YES